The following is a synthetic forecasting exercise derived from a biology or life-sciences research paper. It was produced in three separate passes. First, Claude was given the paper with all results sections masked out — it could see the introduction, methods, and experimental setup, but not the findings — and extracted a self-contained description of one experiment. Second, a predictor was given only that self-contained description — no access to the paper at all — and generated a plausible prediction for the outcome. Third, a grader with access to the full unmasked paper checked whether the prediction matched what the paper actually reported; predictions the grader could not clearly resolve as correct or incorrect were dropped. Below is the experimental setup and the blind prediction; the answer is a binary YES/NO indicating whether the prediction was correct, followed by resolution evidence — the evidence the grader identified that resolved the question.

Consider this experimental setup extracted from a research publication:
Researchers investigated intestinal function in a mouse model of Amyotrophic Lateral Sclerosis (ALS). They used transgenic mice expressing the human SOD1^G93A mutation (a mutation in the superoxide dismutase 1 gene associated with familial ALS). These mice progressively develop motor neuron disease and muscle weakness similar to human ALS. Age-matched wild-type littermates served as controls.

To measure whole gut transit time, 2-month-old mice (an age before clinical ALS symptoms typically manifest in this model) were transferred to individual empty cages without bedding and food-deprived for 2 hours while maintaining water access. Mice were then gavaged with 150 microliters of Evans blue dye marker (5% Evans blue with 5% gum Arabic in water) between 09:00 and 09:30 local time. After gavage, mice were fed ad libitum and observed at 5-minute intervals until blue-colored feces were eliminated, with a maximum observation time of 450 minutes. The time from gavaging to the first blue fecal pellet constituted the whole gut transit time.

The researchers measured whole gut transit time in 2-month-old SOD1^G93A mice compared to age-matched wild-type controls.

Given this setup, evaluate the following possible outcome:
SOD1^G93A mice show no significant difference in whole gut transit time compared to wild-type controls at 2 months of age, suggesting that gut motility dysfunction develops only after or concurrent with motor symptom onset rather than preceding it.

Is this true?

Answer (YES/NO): NO